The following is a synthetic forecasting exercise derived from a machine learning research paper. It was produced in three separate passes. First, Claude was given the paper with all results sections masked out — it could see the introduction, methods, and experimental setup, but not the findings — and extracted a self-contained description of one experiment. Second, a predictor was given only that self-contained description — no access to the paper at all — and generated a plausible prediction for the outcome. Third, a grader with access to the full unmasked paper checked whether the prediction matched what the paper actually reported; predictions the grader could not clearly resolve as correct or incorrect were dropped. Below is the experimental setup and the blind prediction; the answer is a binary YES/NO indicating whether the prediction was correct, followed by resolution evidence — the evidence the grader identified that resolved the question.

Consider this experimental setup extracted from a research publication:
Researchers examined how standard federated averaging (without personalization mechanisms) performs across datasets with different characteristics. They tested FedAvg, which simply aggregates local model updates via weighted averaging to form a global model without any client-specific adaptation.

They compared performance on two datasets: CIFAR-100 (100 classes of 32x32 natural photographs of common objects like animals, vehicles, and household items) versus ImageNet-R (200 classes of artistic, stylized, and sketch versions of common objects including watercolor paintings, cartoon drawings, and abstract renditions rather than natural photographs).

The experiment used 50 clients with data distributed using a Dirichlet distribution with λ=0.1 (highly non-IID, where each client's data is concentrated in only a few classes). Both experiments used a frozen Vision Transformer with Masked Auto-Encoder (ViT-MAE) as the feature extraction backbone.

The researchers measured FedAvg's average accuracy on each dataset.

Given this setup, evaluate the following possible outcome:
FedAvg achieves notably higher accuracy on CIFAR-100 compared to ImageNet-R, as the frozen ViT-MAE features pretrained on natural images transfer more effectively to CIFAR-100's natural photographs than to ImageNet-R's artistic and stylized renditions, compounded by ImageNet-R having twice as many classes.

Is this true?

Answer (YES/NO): YES